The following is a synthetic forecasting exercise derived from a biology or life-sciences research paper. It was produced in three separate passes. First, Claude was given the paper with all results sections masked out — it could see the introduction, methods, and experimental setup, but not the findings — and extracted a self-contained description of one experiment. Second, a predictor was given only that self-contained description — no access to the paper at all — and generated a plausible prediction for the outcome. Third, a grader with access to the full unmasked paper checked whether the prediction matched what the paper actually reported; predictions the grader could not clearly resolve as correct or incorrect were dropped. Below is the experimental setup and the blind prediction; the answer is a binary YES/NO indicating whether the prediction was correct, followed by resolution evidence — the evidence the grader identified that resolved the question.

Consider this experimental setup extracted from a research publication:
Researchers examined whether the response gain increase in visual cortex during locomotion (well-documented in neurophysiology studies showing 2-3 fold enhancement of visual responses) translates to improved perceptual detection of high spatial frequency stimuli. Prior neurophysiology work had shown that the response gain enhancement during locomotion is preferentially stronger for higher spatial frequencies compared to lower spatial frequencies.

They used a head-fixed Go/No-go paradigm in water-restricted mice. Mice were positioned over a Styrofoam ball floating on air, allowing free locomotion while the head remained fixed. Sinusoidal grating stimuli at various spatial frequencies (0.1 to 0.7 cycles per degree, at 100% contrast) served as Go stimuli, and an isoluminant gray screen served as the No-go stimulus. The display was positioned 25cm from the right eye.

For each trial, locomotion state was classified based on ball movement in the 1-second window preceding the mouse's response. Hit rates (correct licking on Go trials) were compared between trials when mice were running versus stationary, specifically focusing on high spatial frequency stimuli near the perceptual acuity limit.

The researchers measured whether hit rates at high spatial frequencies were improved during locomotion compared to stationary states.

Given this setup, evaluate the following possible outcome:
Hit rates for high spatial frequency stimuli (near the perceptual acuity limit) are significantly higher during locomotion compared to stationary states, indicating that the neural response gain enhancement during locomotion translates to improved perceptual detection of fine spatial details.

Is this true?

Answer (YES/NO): NO